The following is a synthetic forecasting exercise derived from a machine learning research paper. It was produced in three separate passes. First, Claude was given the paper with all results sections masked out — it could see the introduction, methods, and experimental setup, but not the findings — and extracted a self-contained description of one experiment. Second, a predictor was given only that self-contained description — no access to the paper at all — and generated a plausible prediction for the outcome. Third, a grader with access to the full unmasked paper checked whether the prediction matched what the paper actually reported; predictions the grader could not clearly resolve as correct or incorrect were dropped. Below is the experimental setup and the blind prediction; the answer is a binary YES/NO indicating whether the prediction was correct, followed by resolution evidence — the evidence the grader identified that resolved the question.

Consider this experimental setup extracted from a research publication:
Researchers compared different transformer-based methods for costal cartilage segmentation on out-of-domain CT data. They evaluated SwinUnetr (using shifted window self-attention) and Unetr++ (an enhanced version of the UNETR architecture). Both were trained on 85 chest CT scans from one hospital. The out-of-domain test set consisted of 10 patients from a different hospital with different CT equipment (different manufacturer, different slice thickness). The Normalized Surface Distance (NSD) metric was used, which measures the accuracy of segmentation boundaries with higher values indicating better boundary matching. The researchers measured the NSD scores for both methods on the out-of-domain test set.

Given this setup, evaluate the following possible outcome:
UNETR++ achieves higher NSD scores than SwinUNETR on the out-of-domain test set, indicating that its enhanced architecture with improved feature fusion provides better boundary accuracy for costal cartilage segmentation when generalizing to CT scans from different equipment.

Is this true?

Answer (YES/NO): NO